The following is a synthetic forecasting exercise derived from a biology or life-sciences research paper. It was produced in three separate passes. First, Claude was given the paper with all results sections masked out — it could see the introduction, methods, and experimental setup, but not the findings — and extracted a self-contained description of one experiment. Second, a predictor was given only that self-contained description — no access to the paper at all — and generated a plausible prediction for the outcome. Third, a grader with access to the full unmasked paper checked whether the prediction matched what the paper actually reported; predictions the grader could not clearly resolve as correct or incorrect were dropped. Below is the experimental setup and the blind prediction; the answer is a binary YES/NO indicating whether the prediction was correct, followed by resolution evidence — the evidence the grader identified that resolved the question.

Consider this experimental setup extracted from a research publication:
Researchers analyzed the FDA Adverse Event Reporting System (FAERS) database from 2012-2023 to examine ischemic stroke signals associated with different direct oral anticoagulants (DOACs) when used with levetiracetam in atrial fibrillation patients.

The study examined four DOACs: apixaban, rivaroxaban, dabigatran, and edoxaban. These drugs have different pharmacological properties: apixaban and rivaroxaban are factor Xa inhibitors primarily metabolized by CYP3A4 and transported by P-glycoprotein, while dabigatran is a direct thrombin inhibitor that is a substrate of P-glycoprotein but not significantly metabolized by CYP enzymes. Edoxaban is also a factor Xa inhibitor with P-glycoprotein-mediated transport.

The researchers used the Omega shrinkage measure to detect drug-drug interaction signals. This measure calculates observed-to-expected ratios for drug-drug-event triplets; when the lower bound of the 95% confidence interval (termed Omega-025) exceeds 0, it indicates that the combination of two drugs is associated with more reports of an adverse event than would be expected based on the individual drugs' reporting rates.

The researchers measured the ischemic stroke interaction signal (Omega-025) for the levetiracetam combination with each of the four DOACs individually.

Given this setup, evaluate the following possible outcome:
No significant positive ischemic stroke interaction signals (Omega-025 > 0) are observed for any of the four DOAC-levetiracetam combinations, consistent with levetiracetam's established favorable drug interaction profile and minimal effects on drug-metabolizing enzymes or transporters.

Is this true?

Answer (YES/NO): NO